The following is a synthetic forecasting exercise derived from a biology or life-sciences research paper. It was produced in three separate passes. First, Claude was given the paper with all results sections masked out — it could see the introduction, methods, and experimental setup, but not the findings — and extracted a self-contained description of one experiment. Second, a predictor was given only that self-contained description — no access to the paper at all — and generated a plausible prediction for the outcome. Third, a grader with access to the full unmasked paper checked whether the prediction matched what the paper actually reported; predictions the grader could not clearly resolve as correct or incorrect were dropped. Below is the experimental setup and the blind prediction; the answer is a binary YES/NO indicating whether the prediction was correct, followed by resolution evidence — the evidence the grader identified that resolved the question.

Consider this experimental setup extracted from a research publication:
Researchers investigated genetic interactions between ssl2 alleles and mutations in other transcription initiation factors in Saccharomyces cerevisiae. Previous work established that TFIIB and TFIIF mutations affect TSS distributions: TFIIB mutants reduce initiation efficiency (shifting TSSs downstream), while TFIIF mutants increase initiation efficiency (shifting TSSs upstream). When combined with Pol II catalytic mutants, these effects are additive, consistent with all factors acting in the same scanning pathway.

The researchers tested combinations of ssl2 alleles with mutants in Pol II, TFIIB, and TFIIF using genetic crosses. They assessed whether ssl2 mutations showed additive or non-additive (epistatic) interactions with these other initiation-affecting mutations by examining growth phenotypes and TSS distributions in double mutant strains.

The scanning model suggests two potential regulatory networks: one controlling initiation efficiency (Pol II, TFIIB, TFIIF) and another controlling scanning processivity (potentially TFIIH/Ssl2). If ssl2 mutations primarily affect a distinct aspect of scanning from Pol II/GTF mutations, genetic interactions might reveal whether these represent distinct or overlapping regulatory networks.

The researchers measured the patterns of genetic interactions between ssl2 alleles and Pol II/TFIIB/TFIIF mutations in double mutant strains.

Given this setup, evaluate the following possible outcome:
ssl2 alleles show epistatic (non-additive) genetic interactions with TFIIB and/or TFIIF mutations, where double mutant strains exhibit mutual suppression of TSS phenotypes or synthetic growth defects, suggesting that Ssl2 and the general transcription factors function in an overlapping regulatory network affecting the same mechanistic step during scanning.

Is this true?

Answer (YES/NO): NO